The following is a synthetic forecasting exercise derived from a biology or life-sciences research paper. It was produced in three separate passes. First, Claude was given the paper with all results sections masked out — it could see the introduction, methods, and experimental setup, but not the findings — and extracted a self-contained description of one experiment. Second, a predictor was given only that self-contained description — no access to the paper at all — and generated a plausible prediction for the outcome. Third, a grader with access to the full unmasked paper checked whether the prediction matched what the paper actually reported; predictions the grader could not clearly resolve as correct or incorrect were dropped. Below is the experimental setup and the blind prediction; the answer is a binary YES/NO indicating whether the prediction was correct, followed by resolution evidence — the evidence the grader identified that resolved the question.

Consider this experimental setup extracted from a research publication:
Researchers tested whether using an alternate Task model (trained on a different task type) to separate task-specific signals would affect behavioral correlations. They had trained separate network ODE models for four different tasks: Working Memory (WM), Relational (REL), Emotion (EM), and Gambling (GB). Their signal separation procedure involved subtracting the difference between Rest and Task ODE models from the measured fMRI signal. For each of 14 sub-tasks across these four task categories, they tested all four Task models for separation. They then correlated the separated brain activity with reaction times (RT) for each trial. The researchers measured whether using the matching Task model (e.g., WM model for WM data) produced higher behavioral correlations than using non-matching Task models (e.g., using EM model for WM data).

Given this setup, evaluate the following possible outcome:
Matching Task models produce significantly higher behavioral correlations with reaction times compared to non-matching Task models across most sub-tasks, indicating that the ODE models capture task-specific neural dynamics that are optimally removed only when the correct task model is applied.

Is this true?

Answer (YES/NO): YES